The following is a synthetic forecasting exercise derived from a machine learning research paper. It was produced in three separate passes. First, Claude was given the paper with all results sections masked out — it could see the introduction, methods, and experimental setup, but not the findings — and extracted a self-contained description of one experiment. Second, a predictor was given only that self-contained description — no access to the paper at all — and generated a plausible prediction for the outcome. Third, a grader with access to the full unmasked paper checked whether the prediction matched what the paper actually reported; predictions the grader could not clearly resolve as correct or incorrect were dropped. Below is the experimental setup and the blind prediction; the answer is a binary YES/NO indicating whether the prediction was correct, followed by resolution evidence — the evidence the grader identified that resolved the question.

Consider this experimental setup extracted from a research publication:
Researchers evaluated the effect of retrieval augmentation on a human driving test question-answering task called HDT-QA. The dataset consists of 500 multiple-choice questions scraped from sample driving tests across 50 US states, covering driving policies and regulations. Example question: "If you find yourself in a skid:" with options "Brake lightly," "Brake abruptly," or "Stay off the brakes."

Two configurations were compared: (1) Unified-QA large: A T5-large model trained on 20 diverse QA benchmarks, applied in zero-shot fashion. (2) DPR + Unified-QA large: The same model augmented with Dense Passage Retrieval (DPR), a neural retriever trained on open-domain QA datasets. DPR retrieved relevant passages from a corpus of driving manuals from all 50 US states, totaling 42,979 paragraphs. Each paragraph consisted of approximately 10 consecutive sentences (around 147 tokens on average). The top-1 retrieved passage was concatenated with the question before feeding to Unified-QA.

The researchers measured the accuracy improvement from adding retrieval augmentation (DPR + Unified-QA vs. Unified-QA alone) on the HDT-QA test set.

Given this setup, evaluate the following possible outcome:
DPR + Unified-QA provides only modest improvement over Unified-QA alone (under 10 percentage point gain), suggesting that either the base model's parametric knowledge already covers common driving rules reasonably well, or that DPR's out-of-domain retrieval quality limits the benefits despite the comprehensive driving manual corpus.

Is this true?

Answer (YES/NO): YES